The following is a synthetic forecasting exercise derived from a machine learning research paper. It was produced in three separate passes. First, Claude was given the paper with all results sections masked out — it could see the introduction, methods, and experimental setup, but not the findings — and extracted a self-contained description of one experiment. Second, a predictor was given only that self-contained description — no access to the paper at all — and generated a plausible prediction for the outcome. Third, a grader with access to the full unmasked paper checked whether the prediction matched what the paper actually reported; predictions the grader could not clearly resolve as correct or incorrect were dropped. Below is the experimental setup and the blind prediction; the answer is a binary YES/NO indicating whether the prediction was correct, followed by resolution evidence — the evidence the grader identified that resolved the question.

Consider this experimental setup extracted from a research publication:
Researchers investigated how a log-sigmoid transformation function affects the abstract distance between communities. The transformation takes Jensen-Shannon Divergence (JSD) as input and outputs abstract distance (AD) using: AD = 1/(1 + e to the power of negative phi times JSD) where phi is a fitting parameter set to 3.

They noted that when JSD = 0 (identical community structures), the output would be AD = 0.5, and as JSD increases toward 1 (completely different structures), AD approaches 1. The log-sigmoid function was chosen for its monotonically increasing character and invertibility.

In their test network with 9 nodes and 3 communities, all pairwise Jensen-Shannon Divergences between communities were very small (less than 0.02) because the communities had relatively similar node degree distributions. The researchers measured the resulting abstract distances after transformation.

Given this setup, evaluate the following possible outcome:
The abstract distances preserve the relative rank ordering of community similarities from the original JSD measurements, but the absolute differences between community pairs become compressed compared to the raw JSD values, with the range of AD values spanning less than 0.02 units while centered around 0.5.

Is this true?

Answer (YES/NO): NO